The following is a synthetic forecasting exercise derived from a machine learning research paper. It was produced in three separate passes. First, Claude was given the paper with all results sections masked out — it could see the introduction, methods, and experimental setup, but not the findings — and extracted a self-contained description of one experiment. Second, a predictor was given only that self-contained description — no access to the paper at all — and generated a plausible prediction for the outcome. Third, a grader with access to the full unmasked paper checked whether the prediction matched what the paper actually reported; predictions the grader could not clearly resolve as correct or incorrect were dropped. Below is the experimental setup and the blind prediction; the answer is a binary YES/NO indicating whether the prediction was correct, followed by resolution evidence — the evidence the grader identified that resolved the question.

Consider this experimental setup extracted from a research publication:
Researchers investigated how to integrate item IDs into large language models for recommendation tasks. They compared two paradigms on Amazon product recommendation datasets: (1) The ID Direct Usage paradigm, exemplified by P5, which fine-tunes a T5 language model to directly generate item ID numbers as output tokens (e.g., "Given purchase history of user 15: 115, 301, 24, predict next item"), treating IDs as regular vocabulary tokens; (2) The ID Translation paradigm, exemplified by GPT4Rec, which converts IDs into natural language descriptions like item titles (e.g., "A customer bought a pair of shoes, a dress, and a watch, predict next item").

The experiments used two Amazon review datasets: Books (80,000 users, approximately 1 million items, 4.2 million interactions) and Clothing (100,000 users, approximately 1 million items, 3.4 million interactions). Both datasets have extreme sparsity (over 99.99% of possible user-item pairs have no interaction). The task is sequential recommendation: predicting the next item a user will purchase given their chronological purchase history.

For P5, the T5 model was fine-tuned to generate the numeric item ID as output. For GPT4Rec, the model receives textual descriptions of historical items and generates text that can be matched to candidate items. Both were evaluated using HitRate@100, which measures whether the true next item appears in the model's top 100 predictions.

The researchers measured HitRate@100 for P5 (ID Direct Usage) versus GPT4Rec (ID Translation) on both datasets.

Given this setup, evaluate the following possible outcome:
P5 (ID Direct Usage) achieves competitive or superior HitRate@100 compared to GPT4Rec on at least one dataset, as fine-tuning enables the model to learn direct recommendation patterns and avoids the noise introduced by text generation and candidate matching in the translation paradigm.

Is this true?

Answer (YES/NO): NO